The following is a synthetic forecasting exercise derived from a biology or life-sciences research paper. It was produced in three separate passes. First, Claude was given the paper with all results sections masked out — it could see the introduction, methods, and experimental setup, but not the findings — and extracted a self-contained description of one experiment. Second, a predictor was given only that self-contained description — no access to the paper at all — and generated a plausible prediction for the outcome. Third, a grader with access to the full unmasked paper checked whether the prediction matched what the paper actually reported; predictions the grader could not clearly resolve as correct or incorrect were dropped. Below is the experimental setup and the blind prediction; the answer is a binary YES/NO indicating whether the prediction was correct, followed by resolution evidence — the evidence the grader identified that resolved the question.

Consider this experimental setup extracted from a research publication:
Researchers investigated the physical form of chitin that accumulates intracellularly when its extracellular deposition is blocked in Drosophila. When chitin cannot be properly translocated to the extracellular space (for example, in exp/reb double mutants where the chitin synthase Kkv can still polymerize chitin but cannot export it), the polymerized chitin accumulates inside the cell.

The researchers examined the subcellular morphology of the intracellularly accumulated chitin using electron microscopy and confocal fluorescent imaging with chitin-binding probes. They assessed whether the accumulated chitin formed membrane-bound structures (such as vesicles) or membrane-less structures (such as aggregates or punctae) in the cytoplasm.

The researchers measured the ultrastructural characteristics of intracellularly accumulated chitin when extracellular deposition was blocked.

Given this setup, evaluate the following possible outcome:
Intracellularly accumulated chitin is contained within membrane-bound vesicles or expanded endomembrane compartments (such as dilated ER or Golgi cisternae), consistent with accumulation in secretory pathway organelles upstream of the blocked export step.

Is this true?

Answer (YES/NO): NO